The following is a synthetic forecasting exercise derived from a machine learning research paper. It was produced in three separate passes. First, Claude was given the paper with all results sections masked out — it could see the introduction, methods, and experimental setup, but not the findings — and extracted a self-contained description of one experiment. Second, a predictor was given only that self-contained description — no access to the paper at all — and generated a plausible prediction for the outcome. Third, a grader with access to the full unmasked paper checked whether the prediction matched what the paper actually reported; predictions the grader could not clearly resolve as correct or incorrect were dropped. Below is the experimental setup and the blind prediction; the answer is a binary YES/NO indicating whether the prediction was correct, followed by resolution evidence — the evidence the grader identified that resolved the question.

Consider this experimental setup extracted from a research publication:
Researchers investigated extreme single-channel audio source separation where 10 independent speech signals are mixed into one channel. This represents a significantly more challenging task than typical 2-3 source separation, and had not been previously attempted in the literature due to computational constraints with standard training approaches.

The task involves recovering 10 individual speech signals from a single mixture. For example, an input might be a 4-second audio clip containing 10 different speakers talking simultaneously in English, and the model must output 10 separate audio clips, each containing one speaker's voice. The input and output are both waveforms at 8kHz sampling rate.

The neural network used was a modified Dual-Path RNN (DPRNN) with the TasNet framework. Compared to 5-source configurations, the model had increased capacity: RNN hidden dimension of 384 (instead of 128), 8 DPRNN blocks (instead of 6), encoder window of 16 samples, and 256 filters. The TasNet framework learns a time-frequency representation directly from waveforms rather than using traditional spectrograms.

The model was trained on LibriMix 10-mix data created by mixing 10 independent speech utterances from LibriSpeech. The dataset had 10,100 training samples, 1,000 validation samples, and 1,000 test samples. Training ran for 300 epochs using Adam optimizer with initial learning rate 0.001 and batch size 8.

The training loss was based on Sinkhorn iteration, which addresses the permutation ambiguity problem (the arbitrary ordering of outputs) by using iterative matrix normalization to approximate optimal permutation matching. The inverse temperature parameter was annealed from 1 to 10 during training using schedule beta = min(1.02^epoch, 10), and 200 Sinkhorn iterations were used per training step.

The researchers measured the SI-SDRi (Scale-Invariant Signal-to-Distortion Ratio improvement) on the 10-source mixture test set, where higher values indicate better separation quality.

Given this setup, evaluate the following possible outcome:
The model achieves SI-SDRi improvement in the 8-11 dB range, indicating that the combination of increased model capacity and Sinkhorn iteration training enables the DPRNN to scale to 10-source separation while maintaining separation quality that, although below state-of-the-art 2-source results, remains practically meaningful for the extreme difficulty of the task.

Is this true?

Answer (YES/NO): NO